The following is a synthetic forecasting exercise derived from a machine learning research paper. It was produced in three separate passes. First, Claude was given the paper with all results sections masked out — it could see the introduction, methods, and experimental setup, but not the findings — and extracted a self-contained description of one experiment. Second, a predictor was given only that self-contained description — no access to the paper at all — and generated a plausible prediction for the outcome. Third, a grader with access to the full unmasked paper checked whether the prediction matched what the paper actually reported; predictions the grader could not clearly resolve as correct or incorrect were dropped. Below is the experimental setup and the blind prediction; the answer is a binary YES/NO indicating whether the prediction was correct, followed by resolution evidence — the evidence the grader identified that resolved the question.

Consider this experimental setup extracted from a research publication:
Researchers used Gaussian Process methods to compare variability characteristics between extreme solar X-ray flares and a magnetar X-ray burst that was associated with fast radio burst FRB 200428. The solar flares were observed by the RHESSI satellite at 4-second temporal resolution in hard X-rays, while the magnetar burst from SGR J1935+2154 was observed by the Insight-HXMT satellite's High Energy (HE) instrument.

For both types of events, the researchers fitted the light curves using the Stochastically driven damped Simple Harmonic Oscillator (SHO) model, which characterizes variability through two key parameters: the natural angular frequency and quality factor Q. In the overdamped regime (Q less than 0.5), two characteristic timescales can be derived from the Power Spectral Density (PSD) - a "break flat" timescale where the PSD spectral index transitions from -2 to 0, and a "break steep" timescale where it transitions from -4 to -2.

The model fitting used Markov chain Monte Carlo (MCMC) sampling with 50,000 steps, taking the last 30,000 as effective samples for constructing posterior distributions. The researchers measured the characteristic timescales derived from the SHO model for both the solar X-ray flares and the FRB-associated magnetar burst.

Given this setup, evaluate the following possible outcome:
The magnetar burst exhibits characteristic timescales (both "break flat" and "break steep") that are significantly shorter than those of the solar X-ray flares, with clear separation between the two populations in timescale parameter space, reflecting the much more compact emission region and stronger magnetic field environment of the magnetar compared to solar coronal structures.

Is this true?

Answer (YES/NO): NO